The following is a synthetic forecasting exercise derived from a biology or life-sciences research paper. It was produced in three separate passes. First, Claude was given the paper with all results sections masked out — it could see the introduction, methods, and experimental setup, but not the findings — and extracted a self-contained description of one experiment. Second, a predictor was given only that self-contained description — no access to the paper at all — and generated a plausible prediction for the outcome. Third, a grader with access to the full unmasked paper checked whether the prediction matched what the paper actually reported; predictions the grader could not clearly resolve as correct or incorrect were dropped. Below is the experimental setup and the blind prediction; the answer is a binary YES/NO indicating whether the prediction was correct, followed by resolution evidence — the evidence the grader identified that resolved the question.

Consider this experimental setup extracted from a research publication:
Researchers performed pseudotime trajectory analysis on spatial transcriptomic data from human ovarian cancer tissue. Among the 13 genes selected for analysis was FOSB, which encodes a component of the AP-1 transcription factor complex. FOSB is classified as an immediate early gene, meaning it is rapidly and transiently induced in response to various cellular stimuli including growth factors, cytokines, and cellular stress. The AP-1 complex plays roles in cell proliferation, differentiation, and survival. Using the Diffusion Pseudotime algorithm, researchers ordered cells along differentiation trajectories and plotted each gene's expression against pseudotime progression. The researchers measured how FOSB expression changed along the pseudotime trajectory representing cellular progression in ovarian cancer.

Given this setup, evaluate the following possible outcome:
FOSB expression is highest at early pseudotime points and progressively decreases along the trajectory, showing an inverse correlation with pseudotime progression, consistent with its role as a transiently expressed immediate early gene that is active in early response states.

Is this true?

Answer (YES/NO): NO